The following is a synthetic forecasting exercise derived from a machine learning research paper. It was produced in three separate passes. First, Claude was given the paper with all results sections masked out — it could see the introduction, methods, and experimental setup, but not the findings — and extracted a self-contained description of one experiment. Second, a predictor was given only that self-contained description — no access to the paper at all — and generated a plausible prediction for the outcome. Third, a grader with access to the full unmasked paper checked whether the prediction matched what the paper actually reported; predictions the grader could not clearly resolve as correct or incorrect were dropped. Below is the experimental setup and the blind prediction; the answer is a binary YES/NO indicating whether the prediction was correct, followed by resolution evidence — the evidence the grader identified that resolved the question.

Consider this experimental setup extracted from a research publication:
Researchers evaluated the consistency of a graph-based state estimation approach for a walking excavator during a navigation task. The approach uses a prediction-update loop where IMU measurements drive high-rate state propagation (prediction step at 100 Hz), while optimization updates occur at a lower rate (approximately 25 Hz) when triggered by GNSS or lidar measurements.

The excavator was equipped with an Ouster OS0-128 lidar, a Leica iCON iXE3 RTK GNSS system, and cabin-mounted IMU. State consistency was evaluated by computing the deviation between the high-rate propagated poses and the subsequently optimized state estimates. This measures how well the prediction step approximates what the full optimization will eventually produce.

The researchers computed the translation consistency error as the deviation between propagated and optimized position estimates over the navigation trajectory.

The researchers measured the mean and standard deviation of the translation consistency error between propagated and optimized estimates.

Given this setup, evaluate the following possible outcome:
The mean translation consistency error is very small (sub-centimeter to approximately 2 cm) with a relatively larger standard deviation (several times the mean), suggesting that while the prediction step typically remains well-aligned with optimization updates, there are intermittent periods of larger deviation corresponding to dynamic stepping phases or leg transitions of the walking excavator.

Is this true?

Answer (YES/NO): YES